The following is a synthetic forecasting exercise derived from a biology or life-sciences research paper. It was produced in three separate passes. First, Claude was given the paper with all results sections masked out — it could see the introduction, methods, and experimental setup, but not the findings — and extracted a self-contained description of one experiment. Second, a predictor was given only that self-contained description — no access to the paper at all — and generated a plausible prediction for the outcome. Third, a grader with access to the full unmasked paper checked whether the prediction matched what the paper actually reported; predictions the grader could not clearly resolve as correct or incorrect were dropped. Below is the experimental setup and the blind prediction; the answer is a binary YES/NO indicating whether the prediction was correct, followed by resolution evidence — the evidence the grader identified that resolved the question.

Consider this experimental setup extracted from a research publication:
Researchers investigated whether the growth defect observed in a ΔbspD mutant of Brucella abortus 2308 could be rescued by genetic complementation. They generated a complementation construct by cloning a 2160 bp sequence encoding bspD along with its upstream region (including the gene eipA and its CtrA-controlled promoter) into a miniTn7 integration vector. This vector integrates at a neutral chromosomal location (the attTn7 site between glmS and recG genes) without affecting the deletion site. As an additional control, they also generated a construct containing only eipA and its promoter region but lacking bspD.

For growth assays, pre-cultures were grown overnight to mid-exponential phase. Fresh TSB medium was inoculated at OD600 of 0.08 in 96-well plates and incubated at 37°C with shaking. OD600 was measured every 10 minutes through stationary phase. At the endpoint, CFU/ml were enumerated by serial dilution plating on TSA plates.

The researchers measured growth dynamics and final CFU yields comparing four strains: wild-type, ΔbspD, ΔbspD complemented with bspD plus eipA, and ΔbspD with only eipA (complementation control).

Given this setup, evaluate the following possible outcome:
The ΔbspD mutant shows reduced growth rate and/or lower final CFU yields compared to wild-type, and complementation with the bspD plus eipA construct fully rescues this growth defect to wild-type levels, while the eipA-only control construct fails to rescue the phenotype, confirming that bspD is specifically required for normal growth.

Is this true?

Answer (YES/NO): YES